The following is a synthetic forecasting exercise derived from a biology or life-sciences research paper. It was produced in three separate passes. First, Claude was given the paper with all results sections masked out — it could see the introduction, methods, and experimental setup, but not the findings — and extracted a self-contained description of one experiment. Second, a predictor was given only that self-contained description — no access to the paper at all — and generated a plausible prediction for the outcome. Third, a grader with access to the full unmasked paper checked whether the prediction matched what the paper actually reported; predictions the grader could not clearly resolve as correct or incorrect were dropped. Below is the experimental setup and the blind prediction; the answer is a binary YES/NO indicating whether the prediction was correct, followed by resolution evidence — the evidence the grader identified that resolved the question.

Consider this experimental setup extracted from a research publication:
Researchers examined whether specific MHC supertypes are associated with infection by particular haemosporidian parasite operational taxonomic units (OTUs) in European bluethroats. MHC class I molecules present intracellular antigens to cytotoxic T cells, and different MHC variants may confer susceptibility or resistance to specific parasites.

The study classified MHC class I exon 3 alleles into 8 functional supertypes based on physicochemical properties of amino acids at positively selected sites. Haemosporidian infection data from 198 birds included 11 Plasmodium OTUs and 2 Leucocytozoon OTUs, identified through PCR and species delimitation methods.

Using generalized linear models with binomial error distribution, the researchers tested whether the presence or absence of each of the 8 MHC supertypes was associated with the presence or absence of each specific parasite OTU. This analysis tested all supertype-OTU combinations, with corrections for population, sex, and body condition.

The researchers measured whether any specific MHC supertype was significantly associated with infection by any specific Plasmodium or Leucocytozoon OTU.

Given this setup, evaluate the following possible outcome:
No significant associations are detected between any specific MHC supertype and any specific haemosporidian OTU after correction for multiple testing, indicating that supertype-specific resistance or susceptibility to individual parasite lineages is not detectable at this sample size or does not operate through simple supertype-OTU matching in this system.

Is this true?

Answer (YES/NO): NO